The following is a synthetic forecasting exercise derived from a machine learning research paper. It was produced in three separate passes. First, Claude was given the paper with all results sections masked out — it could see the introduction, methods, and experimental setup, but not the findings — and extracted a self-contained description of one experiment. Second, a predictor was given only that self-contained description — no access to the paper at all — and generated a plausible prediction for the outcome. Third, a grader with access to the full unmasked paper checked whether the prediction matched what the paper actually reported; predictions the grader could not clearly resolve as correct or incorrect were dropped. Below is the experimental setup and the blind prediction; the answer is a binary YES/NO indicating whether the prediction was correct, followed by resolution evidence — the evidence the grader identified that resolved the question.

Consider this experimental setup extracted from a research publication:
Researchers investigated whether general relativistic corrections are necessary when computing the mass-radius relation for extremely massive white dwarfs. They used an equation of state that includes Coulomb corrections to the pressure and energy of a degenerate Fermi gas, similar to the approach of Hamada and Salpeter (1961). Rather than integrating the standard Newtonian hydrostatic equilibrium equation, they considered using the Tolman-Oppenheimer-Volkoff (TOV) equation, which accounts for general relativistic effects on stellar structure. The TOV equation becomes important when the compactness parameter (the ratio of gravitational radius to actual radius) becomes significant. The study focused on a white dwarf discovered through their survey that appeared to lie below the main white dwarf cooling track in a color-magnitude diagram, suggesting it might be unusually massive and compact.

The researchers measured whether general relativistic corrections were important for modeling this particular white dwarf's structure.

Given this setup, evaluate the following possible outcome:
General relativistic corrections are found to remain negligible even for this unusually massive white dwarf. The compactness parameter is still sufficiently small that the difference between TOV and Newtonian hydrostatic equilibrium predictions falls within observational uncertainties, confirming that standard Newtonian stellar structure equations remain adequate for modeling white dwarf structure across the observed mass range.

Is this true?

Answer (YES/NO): NO